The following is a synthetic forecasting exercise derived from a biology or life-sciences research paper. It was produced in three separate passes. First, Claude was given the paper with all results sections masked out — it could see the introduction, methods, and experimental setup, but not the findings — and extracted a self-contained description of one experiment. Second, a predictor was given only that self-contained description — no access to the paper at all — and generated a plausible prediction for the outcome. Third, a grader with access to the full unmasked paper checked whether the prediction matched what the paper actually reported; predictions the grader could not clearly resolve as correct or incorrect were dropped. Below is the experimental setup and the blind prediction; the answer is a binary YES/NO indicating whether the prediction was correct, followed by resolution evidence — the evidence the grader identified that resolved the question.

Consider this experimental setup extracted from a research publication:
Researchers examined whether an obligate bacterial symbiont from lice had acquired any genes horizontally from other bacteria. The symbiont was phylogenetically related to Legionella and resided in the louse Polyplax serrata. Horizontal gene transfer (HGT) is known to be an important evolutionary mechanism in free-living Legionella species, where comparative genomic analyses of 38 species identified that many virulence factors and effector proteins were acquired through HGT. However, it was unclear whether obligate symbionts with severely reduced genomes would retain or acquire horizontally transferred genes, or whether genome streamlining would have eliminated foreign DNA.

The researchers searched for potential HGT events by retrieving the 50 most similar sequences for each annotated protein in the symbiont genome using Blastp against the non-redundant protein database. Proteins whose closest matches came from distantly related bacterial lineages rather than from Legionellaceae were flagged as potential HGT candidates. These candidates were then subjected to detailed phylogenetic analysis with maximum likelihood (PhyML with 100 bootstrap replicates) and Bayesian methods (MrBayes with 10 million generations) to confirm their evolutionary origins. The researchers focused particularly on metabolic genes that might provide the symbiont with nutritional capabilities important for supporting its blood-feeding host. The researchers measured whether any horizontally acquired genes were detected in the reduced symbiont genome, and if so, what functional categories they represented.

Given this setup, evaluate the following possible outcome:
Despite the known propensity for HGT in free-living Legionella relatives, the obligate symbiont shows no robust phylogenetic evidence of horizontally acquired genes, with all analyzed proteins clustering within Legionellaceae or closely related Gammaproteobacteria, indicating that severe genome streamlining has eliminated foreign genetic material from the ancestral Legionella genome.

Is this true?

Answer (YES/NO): NO